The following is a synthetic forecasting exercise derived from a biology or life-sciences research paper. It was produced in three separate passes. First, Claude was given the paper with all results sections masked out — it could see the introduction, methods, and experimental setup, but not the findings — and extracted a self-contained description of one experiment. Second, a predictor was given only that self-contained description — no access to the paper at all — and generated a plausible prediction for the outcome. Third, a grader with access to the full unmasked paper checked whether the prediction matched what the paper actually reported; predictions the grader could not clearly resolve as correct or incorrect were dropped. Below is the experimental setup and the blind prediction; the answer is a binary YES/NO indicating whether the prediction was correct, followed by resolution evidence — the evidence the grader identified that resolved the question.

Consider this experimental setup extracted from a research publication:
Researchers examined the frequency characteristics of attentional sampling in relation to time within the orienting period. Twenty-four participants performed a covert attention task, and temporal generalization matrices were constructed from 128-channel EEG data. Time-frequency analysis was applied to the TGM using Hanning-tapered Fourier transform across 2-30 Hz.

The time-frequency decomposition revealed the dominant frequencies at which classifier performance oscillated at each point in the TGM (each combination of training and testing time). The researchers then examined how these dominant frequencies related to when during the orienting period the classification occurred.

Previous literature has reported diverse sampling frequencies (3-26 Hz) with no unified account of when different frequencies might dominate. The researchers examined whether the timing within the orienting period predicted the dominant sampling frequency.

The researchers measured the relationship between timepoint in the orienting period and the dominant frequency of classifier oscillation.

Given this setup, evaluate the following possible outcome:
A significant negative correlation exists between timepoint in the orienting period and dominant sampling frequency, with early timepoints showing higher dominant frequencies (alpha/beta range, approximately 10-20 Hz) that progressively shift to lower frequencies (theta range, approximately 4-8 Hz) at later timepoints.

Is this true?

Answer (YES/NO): NO